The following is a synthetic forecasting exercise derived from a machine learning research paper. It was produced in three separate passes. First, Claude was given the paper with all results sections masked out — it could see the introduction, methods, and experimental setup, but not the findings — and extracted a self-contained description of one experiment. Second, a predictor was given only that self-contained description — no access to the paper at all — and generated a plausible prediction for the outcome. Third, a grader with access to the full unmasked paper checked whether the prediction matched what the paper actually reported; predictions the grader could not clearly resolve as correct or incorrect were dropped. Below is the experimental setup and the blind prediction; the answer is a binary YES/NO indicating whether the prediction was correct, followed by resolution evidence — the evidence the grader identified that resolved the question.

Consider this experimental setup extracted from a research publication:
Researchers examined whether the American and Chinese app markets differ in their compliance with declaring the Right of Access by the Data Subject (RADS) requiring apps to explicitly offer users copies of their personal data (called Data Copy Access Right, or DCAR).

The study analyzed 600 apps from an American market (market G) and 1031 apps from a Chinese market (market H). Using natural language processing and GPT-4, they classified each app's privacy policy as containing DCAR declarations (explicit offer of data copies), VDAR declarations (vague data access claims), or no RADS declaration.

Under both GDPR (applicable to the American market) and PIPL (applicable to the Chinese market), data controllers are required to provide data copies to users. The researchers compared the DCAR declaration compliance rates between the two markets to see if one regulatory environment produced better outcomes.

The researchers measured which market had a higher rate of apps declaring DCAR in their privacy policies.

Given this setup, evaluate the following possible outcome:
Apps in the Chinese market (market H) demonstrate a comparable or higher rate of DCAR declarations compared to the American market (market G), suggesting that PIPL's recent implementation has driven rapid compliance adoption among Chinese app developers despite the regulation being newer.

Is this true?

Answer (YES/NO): NO